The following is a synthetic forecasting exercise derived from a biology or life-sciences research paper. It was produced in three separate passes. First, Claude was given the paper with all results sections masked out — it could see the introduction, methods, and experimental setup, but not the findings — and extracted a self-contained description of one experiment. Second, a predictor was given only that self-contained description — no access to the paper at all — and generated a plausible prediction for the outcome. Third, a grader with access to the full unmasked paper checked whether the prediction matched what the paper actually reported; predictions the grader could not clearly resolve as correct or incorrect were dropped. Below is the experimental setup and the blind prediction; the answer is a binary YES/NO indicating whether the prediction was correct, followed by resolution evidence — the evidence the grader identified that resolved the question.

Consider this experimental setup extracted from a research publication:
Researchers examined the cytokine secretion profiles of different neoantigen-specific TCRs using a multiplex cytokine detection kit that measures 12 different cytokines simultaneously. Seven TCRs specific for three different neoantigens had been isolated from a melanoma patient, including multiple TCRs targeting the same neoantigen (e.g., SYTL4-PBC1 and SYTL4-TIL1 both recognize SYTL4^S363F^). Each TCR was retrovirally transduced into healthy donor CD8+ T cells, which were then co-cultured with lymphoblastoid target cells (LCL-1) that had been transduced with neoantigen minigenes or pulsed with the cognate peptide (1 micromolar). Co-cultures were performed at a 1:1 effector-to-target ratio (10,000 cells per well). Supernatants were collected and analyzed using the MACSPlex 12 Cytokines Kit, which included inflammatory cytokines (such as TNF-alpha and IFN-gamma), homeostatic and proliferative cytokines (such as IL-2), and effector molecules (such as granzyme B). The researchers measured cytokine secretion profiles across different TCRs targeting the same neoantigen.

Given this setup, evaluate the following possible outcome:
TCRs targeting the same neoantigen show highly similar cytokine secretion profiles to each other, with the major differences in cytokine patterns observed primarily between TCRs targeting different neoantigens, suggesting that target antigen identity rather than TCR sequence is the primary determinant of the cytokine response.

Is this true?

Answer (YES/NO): YES